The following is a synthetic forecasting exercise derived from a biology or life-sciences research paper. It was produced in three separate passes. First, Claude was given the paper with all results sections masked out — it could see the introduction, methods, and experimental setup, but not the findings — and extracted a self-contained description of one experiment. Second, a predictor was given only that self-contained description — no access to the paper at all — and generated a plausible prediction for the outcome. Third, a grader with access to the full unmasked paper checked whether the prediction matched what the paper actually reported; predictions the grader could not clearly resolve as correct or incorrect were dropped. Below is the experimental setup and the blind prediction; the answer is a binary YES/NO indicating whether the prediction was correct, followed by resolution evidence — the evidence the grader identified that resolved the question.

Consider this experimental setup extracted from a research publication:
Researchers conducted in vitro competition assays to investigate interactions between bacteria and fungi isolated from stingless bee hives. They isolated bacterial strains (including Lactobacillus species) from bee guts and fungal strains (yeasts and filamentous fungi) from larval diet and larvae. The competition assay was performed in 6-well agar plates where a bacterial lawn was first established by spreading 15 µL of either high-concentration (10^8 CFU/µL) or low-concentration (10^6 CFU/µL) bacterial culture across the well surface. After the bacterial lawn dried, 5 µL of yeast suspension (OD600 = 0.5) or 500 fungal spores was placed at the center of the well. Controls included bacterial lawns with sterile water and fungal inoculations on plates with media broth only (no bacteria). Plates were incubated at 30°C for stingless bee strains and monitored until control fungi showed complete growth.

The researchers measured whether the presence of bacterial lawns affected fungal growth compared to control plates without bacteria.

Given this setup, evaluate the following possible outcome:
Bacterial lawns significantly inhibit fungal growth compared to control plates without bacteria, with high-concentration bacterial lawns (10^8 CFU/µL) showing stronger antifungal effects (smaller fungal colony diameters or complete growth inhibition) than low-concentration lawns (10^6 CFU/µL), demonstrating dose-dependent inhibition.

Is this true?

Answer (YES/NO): NO